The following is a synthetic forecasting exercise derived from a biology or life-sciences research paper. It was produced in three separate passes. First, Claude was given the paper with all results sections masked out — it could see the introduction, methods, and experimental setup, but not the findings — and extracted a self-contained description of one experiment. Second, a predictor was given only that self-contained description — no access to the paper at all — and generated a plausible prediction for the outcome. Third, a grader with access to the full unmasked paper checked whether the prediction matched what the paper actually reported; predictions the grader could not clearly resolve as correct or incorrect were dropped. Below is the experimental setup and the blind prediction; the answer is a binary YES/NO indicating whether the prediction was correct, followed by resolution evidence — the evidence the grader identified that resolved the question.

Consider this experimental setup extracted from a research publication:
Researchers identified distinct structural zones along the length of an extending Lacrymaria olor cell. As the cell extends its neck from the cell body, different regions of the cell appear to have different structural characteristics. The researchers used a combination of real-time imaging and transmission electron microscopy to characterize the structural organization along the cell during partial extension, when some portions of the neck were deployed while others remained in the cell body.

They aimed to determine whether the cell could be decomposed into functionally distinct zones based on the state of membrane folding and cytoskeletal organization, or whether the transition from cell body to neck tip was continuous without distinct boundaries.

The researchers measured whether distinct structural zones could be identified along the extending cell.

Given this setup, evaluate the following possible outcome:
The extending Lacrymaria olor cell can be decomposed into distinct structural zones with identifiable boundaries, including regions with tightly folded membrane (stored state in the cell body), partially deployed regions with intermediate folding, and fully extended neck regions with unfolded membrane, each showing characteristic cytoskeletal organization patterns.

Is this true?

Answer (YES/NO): YES